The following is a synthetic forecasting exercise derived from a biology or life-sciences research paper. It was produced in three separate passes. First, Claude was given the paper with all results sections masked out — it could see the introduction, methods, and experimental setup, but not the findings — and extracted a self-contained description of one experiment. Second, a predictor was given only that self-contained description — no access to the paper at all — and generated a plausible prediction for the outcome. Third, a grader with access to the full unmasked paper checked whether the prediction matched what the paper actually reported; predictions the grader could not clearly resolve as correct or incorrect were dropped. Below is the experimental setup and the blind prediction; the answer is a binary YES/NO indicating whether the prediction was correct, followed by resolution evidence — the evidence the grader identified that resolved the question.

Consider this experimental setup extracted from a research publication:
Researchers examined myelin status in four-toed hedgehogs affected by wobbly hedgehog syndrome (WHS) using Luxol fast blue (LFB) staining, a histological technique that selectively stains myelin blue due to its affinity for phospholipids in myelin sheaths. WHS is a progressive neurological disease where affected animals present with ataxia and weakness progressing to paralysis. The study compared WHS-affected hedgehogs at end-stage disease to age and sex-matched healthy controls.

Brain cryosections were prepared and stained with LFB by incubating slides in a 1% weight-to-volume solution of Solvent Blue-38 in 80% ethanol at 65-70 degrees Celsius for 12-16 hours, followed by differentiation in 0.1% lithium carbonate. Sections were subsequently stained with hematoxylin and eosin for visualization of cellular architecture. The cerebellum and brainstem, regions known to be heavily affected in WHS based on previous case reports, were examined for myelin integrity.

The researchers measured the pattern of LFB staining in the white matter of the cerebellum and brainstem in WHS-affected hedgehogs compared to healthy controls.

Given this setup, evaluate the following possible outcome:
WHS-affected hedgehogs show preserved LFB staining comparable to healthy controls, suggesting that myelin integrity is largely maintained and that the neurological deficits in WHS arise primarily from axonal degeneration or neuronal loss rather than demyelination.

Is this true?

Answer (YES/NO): NO